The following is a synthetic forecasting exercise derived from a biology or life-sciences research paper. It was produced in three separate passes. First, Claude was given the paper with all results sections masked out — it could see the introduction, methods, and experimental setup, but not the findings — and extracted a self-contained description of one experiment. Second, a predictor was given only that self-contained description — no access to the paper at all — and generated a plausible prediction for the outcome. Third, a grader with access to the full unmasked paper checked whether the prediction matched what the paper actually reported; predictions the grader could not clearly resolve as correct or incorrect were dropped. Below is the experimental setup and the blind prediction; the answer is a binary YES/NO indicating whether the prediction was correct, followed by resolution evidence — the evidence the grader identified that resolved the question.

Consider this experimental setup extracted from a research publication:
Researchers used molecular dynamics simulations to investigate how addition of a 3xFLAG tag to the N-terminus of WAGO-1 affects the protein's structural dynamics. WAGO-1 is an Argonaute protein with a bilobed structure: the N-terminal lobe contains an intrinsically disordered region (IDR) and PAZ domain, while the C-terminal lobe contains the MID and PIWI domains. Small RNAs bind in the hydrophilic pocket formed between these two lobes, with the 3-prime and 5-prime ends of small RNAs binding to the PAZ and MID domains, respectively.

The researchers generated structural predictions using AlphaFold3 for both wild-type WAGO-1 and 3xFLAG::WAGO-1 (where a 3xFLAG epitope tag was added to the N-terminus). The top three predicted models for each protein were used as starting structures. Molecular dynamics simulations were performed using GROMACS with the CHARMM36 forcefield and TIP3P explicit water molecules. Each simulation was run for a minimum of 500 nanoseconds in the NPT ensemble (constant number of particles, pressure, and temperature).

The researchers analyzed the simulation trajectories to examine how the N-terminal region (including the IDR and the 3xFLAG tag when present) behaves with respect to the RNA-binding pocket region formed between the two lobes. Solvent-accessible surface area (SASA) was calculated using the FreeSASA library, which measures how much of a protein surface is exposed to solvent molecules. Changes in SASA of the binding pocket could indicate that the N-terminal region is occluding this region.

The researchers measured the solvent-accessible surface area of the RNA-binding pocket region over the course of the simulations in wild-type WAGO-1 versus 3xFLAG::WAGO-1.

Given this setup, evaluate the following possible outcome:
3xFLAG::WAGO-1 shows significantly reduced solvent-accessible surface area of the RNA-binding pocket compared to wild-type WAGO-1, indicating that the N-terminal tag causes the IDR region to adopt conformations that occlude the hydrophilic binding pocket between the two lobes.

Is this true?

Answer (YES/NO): YES